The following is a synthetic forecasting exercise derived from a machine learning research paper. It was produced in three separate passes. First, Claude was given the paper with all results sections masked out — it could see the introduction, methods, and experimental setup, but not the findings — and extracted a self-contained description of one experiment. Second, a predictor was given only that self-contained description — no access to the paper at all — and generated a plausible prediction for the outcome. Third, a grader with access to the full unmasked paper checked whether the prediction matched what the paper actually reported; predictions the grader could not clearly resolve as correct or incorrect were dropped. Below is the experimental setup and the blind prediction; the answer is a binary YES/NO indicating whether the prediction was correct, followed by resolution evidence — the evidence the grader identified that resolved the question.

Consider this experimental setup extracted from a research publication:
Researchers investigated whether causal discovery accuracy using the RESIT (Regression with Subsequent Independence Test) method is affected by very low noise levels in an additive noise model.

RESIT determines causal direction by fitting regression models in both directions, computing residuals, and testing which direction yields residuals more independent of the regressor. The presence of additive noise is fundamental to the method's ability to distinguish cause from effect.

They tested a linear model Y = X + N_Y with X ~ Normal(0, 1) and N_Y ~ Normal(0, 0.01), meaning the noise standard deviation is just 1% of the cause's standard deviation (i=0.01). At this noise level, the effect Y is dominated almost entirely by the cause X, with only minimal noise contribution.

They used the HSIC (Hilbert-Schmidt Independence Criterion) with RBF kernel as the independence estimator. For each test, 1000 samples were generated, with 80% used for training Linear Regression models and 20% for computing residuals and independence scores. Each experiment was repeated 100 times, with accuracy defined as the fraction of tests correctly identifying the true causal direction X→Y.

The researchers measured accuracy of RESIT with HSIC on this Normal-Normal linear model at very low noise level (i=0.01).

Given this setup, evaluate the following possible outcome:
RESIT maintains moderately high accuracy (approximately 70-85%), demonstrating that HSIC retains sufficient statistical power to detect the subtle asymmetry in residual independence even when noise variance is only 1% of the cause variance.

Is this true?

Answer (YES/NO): NO